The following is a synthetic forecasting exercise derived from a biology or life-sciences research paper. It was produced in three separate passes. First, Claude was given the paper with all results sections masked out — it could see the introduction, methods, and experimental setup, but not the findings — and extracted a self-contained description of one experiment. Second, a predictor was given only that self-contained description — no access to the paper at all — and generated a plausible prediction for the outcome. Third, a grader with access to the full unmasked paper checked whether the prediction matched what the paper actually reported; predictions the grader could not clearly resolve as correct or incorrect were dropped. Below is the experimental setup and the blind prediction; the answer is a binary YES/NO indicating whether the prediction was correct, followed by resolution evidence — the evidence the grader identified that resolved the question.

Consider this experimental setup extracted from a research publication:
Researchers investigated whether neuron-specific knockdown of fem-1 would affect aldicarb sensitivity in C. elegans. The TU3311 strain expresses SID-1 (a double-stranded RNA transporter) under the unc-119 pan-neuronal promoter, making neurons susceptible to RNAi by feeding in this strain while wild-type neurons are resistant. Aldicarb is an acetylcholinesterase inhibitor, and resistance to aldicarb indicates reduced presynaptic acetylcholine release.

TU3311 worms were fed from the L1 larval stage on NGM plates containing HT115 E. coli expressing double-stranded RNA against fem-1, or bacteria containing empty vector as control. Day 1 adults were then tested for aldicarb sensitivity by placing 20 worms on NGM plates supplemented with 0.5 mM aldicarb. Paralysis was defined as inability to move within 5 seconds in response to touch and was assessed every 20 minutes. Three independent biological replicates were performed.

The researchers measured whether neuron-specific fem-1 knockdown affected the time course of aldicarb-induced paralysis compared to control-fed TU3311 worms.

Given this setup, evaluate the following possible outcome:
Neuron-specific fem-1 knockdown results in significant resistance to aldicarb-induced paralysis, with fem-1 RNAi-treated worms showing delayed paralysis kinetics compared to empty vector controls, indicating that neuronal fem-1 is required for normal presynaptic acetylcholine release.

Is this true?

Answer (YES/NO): NO